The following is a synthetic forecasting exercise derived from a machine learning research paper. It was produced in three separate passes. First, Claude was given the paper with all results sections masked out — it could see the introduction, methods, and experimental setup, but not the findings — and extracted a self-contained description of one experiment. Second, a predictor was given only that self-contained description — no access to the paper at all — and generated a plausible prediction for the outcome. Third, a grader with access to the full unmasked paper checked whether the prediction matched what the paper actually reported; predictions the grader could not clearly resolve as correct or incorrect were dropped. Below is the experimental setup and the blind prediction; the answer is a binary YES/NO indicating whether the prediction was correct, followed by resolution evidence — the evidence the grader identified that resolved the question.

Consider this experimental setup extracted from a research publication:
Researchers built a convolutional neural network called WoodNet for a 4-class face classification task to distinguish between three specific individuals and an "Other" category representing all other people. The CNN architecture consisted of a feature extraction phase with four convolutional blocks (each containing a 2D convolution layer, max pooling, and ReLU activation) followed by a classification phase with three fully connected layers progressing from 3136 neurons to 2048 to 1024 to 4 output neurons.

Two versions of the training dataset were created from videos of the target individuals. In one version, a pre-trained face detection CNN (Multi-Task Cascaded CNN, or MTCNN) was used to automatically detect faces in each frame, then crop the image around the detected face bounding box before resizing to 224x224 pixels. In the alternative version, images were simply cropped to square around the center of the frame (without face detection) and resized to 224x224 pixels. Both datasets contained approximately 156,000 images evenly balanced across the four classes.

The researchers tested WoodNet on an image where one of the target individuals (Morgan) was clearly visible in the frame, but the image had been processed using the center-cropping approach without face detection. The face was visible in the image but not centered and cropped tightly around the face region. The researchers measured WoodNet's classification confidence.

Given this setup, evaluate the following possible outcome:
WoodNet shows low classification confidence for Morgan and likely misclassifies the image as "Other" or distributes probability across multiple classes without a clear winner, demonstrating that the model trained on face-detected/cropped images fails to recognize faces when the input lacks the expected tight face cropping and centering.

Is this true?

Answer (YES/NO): YES